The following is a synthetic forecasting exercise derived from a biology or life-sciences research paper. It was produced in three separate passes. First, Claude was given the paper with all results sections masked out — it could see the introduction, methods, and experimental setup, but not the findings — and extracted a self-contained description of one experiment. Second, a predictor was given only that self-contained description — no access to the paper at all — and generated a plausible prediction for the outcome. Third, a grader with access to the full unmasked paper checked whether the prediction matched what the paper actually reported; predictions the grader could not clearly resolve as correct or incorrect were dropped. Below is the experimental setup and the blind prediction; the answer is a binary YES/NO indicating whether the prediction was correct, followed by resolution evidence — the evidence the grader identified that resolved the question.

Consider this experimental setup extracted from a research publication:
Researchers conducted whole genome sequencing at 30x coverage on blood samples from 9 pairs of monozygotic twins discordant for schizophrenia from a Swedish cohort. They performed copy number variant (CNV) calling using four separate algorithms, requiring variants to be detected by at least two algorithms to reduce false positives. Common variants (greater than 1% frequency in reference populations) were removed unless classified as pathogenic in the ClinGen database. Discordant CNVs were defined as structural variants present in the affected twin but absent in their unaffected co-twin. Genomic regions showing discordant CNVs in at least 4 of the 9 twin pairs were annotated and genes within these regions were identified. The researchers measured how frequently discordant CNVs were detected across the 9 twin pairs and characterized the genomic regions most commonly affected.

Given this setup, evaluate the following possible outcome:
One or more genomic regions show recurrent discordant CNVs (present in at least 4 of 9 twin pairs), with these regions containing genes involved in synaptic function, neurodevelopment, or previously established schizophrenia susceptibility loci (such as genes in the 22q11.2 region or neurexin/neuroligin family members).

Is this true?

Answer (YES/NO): YES